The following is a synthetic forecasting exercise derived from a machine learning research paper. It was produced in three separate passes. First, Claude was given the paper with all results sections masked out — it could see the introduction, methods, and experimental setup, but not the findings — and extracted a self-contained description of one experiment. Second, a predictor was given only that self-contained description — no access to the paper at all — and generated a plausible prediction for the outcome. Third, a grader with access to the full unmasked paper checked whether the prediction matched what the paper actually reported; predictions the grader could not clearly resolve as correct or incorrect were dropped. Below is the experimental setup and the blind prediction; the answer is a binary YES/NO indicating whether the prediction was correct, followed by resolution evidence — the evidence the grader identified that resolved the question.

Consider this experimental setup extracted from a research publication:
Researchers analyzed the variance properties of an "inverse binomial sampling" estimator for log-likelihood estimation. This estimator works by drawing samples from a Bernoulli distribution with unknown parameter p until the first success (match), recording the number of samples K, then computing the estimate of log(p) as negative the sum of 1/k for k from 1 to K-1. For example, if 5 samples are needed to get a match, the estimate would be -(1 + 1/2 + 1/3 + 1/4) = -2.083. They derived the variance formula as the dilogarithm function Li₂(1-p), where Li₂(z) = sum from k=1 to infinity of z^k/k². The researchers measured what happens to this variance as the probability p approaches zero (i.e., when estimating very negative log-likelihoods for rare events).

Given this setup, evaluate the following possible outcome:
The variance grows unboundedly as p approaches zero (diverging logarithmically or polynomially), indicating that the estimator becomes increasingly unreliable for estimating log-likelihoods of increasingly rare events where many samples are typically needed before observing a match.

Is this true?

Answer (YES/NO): NO